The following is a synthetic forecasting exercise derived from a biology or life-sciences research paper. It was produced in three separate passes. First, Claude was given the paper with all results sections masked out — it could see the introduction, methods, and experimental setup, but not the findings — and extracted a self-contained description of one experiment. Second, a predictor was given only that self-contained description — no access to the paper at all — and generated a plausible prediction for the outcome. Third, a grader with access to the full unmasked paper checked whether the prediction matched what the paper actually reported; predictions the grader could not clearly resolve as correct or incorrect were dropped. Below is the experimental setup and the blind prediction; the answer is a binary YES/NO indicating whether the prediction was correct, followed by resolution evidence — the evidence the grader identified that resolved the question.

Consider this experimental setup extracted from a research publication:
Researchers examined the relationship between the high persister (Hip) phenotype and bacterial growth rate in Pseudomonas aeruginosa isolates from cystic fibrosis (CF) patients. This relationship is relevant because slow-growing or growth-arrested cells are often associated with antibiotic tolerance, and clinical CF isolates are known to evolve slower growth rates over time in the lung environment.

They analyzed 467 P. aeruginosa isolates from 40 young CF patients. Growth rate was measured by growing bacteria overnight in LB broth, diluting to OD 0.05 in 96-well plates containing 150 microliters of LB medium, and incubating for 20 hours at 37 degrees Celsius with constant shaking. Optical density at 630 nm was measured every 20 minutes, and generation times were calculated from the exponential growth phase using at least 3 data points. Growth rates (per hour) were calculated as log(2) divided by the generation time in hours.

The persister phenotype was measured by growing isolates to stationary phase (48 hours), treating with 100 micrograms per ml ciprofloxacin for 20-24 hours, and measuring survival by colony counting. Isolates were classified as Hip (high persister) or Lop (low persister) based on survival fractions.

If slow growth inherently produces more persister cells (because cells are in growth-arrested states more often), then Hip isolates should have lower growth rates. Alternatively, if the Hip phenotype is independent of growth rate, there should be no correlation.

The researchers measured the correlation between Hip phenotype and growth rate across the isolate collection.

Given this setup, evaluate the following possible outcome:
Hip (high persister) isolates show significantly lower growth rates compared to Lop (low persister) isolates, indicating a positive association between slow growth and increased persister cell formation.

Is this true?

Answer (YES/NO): NO